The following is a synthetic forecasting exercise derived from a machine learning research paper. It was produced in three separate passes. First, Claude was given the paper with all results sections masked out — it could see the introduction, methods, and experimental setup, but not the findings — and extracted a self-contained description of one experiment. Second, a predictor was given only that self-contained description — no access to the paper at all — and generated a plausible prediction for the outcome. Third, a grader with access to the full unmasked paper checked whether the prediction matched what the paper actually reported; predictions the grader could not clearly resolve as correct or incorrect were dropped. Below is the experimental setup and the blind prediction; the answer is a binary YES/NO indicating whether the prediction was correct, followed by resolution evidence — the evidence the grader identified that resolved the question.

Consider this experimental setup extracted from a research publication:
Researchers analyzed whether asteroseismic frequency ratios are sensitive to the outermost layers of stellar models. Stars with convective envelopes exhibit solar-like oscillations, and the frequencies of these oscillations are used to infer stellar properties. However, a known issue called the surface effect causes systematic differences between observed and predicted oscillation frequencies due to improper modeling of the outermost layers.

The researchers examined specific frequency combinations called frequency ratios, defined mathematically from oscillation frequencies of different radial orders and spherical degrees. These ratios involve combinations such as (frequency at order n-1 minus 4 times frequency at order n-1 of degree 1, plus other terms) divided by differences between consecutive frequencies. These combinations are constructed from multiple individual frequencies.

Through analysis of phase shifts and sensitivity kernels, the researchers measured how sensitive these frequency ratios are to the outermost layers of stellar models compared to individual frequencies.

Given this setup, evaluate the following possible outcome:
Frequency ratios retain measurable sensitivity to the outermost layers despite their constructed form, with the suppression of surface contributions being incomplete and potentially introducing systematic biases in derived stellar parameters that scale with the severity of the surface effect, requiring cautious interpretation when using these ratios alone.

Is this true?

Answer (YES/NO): NO